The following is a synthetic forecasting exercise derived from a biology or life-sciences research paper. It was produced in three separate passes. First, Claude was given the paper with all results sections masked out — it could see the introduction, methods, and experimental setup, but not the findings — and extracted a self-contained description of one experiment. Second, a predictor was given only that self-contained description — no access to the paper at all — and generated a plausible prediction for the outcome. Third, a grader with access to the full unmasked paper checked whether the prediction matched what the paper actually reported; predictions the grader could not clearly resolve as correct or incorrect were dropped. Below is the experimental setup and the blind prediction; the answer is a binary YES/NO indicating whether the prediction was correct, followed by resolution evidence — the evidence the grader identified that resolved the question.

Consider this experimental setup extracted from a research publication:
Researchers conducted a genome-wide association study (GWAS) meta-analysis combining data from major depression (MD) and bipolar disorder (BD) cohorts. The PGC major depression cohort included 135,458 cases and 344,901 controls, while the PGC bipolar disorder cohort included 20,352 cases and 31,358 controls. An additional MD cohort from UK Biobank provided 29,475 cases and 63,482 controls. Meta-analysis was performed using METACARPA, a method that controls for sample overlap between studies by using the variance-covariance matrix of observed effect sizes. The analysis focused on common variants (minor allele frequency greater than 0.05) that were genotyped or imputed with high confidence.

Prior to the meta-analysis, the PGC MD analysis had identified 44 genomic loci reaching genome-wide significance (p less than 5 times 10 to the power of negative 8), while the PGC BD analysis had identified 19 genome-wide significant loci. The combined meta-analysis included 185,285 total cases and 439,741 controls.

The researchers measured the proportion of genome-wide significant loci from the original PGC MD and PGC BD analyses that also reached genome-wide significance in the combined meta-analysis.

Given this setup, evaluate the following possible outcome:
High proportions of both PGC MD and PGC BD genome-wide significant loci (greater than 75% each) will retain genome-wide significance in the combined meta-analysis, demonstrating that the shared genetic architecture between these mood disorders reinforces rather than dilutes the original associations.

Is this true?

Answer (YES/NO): NO